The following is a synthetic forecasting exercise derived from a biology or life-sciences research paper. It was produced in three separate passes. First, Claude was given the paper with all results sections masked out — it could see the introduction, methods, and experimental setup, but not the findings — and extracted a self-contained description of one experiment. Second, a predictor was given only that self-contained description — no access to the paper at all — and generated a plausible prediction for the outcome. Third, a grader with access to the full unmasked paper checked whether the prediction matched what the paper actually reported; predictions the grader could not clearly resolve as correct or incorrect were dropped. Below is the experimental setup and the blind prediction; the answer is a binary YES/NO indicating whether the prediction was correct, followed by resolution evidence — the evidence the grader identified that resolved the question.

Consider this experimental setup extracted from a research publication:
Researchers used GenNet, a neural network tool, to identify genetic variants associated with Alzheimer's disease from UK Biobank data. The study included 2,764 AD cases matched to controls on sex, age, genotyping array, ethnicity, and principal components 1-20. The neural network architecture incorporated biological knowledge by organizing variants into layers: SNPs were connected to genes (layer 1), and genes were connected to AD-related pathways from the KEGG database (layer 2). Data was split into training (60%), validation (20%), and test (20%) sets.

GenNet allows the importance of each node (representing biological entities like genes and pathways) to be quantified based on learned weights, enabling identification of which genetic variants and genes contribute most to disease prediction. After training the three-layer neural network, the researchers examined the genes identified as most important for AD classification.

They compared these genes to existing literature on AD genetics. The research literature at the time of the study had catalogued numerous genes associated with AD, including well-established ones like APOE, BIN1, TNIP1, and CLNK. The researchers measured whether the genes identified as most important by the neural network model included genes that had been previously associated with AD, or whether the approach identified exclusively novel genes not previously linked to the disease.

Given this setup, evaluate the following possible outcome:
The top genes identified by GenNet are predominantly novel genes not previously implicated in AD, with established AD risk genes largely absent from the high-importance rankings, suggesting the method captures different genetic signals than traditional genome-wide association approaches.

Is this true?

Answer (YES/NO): NO